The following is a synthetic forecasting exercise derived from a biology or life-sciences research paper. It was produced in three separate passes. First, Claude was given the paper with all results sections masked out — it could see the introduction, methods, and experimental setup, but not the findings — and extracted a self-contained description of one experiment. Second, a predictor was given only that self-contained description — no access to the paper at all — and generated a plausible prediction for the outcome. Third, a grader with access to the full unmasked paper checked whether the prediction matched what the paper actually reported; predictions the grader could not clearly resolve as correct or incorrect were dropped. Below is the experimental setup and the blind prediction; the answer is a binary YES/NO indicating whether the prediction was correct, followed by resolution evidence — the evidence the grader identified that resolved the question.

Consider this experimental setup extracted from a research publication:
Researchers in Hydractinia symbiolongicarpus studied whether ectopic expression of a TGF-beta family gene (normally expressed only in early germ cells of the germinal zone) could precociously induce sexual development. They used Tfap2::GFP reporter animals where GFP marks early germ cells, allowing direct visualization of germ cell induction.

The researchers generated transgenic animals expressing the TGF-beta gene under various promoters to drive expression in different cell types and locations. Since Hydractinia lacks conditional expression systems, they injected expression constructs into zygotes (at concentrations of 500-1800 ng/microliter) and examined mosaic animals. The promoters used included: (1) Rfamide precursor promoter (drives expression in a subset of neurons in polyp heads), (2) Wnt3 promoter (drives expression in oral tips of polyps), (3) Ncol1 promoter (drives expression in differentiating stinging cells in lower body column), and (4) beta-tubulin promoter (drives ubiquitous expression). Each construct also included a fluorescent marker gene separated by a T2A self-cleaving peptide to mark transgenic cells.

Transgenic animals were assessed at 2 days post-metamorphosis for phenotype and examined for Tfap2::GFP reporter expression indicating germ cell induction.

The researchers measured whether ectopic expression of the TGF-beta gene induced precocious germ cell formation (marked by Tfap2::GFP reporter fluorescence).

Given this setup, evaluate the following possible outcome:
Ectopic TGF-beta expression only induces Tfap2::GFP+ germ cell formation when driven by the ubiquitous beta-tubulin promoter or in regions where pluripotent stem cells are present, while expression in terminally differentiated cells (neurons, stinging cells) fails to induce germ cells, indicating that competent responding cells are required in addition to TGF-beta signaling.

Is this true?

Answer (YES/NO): NO